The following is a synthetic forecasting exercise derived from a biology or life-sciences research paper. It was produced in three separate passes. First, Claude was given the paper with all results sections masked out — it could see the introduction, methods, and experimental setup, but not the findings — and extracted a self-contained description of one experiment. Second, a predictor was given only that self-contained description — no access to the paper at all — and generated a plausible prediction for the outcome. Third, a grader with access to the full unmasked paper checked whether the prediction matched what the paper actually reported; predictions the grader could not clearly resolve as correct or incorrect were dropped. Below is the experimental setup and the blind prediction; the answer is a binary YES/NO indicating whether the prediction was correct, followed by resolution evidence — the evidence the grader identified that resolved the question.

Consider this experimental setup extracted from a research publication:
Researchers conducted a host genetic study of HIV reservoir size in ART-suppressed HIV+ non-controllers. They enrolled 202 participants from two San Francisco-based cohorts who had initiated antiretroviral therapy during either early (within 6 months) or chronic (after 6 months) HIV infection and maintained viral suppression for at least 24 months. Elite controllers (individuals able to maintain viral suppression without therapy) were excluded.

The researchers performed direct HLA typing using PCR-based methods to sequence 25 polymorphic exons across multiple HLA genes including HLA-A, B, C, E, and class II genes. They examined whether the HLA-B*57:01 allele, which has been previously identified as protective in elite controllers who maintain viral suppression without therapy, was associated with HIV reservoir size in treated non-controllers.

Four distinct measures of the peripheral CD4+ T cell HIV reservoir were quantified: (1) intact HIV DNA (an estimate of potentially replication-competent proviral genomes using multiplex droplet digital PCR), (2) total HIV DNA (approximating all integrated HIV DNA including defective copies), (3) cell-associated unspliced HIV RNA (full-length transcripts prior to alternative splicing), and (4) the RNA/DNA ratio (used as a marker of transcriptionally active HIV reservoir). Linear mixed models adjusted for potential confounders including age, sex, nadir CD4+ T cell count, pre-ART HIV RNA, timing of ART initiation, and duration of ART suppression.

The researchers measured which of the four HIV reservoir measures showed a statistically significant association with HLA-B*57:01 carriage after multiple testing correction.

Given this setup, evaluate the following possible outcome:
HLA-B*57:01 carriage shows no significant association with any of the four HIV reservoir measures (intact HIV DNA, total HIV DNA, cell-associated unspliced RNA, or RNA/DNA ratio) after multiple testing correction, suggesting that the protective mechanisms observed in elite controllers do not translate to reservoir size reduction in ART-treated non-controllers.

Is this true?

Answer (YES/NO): NO